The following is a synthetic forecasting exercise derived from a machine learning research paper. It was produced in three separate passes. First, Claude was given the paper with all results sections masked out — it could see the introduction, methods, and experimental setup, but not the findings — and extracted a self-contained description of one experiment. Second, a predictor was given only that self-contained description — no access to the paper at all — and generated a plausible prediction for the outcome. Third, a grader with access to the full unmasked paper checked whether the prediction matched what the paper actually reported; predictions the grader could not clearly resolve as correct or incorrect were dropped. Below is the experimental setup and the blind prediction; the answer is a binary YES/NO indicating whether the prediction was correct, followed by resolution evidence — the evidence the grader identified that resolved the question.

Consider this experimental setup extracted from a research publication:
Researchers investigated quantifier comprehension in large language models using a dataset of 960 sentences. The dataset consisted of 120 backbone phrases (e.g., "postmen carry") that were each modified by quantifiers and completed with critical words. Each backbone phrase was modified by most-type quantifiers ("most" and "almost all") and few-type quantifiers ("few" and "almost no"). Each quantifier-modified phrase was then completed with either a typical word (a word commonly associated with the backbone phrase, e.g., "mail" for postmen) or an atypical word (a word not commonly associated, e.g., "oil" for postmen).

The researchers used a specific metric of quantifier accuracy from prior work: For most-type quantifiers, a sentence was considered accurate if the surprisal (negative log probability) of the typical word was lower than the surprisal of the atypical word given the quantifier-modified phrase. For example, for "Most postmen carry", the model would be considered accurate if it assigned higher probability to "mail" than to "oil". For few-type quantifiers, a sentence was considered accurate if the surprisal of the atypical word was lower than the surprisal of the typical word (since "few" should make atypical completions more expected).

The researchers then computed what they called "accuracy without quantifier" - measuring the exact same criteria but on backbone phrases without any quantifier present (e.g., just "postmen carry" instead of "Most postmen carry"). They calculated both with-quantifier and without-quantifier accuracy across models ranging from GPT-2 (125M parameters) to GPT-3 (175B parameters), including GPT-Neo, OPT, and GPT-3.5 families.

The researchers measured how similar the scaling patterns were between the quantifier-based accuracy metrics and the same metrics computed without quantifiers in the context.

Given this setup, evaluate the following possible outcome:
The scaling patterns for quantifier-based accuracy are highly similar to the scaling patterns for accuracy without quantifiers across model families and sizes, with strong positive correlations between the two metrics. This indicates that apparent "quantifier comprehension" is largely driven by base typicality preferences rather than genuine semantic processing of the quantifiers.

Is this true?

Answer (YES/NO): YES